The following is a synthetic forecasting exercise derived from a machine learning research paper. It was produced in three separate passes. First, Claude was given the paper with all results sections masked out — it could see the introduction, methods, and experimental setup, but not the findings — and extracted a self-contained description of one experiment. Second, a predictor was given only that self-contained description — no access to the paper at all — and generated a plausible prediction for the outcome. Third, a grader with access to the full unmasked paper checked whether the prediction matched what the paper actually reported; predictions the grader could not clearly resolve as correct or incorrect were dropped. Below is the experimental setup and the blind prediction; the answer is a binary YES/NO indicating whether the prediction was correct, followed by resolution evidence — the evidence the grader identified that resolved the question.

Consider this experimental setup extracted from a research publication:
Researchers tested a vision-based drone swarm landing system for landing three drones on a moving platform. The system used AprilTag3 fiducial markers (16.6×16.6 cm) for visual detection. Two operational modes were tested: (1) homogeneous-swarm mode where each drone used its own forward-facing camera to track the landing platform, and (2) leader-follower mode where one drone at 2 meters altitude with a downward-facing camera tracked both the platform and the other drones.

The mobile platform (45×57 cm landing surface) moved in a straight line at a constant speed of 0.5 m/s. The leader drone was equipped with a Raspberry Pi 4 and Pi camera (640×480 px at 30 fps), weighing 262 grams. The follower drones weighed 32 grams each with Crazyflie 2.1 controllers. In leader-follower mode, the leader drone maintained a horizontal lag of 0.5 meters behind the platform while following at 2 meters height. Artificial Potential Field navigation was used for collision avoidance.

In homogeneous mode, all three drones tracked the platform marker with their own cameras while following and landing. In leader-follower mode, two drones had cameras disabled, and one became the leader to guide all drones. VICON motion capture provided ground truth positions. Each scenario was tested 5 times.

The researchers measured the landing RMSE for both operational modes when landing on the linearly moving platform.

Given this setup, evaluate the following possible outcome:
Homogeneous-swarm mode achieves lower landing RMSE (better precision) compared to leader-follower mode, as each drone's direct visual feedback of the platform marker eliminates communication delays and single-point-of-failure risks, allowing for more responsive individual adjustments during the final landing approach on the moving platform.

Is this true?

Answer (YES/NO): NO